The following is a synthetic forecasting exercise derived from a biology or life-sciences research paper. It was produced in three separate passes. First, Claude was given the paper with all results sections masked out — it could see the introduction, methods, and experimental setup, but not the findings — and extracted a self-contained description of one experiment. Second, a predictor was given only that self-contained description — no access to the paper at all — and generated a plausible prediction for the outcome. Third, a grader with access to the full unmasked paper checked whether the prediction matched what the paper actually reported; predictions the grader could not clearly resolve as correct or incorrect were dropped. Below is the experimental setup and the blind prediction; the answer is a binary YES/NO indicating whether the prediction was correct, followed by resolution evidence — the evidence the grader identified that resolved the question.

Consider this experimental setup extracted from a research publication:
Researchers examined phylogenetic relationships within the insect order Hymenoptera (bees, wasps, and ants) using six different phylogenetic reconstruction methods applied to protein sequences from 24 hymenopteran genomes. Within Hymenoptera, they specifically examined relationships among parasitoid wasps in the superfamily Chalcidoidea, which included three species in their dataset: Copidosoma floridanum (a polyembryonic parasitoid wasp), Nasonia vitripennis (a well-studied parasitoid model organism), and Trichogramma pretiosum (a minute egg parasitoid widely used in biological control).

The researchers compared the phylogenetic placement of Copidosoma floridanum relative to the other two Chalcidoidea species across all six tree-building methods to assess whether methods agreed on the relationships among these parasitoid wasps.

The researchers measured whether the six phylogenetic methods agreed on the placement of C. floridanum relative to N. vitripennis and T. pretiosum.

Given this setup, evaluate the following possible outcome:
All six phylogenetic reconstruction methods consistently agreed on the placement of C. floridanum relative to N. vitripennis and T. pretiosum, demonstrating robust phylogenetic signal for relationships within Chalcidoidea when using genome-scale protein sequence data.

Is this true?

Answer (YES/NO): NO